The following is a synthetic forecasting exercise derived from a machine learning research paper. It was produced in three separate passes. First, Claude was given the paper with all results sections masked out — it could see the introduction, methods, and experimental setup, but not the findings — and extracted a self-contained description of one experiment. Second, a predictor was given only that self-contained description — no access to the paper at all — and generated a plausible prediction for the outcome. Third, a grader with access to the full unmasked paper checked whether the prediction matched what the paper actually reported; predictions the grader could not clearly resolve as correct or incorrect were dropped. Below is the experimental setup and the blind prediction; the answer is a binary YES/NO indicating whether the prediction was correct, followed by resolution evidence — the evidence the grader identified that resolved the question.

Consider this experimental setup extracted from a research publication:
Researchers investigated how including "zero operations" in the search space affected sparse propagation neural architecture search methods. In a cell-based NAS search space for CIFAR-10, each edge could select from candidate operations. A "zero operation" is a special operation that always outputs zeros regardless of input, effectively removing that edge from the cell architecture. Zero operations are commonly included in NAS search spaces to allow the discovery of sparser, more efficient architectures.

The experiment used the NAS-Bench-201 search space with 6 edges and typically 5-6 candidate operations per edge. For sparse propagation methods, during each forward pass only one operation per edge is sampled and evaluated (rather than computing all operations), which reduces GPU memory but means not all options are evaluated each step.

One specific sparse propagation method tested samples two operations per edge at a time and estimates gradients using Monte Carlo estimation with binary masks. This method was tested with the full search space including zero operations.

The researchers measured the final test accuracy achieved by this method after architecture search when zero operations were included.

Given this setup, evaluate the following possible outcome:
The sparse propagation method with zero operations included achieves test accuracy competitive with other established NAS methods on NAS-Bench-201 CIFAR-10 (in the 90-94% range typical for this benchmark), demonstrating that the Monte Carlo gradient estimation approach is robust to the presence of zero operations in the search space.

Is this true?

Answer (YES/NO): NO